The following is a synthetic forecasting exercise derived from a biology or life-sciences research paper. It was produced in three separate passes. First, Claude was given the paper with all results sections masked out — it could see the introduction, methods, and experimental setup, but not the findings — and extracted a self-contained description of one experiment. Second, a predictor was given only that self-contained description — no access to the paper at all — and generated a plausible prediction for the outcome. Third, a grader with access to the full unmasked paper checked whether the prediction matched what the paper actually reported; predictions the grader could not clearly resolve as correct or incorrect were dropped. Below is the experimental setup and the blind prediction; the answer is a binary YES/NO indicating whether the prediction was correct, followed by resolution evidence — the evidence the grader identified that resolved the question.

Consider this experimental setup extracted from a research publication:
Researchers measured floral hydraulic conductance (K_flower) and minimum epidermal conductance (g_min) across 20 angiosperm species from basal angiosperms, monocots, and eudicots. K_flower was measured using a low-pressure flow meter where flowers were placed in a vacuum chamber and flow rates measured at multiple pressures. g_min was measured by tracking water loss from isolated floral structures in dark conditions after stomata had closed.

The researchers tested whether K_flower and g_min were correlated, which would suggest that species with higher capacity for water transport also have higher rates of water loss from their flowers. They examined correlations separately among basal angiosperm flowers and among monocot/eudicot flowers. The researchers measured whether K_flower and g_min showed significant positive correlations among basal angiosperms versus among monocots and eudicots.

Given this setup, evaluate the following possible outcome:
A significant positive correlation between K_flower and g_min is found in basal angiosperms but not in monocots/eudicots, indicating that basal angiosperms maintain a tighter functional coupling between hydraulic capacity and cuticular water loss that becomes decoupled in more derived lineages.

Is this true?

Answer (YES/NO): YES